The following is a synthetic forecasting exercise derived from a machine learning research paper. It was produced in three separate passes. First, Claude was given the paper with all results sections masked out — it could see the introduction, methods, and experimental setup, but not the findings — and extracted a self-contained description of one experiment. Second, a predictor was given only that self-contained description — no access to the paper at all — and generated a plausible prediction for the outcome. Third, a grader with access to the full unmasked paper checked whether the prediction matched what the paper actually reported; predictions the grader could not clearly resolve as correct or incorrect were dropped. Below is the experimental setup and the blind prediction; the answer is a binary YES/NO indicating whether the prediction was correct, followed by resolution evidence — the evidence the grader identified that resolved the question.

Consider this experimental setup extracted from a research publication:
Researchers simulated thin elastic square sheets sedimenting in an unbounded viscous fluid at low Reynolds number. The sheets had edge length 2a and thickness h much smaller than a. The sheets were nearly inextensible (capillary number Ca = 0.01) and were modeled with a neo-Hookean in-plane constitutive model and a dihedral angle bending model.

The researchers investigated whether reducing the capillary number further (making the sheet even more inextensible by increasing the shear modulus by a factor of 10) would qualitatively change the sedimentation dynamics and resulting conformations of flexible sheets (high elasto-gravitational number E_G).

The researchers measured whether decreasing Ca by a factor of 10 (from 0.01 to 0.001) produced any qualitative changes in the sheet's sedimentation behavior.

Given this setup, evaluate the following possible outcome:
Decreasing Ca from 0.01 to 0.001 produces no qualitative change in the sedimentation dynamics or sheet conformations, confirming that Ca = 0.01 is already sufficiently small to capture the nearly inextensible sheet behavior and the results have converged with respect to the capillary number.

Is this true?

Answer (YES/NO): YES